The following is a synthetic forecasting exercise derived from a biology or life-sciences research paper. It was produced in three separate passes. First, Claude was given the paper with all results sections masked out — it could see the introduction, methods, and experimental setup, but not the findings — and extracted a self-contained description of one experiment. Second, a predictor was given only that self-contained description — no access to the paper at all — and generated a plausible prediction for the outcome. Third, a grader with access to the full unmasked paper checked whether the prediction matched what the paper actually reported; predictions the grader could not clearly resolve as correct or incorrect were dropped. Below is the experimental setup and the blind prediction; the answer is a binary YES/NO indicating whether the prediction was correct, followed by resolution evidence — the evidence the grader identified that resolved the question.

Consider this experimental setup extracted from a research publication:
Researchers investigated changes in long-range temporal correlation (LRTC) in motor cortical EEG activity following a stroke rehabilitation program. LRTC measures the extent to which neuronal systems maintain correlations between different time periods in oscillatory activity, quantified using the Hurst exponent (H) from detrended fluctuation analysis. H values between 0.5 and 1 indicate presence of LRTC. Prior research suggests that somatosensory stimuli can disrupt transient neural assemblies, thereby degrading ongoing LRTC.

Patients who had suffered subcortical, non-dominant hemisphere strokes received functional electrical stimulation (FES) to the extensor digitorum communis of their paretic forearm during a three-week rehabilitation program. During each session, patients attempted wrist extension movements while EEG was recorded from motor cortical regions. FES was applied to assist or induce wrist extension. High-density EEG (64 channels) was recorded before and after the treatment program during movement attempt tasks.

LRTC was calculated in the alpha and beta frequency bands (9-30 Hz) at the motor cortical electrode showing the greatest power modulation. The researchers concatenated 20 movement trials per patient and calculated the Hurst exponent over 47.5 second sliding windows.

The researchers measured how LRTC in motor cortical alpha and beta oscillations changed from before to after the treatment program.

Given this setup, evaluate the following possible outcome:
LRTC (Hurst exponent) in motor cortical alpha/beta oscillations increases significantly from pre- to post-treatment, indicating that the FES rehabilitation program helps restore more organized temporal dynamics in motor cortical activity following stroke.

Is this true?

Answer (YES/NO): NO